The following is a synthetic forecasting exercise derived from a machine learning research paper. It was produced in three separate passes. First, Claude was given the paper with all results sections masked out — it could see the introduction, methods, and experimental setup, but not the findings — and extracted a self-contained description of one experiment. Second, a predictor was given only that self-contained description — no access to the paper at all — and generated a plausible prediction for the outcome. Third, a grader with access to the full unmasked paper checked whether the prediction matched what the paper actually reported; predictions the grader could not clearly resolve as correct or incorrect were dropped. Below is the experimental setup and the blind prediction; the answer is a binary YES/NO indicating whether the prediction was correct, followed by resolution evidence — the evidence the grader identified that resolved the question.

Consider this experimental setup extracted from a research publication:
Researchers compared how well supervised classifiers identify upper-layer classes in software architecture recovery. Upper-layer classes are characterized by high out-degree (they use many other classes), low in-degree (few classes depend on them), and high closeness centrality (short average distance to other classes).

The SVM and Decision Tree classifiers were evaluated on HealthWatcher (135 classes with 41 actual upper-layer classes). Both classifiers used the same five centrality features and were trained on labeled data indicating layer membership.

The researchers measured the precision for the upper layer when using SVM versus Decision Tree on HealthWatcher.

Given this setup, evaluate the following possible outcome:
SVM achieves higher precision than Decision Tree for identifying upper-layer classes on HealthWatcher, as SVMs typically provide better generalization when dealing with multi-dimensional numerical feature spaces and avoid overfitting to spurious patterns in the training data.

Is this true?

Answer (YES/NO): YES